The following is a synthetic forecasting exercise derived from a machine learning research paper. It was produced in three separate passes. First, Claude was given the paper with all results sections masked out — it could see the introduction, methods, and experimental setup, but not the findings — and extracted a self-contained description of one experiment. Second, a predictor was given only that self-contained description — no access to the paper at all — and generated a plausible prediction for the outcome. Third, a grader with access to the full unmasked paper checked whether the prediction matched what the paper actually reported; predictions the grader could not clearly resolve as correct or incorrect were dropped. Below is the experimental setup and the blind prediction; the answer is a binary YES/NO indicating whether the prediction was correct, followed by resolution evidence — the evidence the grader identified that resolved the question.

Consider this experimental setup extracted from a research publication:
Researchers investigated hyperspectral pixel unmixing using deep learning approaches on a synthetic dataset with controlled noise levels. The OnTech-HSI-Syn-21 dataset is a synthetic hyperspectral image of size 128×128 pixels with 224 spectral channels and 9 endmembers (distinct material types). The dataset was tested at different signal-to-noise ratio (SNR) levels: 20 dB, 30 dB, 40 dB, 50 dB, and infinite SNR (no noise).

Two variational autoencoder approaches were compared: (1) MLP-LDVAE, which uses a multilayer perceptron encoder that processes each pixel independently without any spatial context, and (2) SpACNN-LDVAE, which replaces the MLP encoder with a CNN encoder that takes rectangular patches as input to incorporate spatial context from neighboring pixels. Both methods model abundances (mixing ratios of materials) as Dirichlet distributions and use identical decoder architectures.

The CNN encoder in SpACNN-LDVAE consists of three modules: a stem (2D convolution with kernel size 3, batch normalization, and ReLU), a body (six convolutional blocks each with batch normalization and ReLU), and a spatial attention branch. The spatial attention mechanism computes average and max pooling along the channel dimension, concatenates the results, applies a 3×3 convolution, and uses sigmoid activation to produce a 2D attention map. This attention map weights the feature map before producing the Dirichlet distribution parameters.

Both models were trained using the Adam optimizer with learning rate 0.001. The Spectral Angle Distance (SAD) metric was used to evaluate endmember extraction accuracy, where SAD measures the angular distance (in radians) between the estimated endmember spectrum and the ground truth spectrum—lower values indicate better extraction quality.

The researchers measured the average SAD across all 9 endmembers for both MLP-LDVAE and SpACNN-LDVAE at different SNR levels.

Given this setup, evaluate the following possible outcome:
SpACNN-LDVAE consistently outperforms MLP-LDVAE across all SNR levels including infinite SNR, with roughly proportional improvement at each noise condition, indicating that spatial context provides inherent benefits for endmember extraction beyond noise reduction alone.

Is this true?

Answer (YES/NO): NO